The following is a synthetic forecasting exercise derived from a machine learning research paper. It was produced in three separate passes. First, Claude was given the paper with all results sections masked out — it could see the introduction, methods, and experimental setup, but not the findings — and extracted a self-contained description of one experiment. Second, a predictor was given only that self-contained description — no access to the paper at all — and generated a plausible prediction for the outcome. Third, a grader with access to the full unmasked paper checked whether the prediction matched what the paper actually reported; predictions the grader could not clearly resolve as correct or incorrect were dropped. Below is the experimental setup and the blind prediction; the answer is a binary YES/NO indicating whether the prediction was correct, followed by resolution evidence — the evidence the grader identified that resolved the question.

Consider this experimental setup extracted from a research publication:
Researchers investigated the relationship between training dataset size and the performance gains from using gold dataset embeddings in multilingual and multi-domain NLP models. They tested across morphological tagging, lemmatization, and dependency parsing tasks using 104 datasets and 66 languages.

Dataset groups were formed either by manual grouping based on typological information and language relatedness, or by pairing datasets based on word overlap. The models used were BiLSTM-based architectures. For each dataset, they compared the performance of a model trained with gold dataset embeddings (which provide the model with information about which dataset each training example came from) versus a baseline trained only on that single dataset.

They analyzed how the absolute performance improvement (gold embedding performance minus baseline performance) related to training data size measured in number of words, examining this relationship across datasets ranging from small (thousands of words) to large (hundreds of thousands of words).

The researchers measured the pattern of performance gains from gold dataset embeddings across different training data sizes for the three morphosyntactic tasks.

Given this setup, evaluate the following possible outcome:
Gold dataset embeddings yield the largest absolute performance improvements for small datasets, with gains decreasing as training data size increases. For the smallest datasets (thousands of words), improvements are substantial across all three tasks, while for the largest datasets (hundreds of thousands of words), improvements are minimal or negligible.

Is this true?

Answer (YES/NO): NO